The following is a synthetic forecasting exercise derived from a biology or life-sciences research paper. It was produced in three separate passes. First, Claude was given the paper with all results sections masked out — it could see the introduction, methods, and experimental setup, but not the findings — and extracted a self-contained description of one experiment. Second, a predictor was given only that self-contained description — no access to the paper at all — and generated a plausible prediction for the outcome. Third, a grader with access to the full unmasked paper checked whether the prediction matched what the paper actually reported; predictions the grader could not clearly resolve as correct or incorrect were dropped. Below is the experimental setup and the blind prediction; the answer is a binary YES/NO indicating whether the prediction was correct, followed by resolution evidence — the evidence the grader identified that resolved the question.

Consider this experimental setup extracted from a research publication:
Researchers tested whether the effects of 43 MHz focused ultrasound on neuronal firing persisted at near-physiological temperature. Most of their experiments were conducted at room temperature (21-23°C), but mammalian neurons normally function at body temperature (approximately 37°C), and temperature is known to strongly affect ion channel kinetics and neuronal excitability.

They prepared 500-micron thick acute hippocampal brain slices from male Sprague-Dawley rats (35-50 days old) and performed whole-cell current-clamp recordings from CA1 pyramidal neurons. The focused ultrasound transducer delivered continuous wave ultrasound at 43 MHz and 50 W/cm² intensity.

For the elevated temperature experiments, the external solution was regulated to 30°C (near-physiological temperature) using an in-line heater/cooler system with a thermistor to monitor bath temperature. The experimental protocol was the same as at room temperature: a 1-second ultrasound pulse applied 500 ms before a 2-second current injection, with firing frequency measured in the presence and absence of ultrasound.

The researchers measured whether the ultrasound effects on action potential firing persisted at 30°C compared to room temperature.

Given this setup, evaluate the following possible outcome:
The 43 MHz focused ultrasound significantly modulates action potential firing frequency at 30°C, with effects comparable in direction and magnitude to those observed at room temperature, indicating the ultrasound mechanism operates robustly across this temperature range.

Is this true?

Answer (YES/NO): YES